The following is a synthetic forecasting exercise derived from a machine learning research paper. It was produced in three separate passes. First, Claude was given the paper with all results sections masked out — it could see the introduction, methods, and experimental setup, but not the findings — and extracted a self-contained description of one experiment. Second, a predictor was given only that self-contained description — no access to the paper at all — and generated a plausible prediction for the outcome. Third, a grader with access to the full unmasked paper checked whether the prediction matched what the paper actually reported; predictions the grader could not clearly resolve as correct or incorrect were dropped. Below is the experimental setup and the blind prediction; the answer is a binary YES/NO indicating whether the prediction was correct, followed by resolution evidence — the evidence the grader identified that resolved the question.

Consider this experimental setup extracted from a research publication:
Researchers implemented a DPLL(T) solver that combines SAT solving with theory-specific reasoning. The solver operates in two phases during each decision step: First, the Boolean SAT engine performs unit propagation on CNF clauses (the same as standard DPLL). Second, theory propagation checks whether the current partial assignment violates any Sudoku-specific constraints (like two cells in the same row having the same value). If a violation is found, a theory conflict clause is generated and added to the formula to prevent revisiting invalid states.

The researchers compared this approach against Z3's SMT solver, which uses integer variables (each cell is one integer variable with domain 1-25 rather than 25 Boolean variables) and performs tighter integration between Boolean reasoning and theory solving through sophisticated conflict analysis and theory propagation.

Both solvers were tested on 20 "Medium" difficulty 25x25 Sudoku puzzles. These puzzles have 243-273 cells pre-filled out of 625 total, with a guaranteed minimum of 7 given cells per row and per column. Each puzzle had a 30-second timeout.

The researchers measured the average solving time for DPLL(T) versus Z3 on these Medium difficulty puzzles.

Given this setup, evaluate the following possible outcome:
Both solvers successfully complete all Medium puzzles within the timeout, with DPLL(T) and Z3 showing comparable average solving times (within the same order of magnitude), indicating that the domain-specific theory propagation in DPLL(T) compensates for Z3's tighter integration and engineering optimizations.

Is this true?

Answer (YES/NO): NO